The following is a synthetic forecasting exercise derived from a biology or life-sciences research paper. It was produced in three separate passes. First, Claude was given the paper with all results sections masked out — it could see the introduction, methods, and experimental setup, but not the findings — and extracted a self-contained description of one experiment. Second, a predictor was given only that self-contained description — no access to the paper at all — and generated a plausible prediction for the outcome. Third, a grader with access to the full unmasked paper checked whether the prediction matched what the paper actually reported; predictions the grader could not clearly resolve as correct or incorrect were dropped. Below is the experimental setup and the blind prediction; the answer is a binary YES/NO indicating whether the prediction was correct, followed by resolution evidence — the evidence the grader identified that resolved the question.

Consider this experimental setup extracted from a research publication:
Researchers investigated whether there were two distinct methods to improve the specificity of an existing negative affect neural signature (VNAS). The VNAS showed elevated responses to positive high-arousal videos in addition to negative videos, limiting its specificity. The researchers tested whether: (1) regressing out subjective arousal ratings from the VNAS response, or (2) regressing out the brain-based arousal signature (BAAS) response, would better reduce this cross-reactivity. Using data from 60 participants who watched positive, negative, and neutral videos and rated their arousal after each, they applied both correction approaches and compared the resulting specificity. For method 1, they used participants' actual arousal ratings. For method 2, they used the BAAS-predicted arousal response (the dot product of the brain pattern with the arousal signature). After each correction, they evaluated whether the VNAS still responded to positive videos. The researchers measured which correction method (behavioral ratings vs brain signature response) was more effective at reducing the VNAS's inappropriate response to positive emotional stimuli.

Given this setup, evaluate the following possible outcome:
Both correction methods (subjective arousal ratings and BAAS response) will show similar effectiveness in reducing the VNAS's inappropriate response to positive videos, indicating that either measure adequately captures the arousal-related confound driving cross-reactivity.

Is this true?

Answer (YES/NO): YES